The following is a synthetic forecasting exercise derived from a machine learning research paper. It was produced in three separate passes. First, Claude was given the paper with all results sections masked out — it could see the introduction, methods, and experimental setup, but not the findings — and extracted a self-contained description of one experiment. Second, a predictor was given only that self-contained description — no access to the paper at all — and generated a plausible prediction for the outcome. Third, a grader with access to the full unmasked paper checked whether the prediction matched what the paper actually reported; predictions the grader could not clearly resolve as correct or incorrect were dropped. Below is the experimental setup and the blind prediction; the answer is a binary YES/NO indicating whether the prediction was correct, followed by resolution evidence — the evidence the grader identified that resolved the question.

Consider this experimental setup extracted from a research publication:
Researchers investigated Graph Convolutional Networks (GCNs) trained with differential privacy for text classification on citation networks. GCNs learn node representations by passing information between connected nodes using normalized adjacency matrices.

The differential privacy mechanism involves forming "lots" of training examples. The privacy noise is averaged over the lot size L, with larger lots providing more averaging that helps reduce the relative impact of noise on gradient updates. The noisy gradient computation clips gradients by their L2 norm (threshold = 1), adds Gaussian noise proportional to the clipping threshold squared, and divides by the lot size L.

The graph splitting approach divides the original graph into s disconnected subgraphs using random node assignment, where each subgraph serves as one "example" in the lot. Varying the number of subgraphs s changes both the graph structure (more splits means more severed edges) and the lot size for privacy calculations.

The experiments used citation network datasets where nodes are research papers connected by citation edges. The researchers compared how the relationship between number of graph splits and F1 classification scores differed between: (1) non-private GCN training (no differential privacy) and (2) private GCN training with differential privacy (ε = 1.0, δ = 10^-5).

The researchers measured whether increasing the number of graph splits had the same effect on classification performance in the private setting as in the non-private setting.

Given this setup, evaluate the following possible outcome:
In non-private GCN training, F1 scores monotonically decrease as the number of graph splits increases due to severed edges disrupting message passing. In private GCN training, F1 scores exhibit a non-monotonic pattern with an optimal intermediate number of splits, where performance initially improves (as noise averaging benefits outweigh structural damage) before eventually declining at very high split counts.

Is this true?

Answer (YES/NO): NO